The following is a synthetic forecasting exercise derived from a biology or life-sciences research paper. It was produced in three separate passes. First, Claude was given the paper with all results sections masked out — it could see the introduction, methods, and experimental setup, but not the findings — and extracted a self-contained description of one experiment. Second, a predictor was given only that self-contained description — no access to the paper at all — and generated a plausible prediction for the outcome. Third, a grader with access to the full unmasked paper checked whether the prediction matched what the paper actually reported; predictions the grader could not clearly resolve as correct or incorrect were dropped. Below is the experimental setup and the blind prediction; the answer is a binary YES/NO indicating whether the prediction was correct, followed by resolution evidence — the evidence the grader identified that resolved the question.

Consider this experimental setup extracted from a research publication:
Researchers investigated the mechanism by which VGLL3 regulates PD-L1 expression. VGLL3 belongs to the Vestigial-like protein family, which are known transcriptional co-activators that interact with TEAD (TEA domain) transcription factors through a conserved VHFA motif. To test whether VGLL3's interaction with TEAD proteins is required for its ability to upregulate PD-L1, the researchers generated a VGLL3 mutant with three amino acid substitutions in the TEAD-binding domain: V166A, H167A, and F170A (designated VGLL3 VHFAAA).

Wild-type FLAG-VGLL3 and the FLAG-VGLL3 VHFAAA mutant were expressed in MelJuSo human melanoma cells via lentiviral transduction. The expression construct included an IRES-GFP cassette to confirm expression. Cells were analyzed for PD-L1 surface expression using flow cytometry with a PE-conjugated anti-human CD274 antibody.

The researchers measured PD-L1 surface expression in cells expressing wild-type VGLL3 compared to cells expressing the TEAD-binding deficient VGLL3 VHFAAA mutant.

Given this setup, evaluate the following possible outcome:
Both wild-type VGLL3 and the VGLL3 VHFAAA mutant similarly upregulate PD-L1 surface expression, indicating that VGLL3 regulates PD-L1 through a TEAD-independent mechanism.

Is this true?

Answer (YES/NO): NO